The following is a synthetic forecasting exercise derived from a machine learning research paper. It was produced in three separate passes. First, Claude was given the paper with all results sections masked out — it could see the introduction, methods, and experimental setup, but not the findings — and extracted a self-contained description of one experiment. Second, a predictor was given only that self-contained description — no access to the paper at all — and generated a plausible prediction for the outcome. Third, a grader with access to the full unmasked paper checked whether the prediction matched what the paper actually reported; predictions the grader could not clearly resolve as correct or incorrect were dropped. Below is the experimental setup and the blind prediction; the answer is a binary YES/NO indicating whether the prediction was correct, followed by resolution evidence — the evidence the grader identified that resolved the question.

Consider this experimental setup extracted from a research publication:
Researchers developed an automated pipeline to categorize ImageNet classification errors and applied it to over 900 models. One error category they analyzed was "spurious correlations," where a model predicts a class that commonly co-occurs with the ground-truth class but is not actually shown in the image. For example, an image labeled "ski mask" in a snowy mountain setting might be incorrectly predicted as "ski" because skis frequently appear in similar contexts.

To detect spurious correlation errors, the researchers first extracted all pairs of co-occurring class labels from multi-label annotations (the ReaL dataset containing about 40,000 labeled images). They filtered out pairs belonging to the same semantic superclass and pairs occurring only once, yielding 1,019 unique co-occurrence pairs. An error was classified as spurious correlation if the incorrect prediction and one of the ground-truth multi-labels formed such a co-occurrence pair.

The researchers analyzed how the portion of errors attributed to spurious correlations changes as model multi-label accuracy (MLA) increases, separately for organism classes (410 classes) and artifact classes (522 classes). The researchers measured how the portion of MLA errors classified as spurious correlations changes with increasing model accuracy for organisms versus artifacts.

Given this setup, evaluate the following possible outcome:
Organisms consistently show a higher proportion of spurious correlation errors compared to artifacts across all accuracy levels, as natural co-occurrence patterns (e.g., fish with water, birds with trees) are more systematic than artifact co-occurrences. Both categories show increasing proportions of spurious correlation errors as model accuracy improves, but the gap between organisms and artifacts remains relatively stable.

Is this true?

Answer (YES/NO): NO